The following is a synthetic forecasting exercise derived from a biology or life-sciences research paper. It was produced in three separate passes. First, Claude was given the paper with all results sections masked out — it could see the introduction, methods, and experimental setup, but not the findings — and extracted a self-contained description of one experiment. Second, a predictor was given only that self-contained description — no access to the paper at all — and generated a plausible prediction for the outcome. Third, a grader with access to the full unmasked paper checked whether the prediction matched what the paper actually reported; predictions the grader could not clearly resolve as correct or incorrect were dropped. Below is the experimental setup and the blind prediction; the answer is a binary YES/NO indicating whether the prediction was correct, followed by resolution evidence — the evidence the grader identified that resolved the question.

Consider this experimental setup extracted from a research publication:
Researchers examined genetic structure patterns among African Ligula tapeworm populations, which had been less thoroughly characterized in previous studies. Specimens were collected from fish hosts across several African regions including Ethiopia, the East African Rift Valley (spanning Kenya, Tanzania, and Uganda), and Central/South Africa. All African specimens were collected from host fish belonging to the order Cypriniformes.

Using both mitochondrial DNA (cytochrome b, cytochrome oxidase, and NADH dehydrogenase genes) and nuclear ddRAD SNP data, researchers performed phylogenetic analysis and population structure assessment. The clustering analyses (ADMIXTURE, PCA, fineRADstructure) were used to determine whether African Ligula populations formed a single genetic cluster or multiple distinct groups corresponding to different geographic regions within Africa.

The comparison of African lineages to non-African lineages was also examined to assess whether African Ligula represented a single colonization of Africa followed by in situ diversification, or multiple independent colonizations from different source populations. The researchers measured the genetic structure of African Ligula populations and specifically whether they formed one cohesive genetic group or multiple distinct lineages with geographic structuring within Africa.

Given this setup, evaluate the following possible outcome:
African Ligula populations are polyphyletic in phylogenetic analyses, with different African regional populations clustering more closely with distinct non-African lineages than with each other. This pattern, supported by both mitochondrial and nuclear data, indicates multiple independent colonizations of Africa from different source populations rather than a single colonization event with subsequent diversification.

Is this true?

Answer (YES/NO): NO